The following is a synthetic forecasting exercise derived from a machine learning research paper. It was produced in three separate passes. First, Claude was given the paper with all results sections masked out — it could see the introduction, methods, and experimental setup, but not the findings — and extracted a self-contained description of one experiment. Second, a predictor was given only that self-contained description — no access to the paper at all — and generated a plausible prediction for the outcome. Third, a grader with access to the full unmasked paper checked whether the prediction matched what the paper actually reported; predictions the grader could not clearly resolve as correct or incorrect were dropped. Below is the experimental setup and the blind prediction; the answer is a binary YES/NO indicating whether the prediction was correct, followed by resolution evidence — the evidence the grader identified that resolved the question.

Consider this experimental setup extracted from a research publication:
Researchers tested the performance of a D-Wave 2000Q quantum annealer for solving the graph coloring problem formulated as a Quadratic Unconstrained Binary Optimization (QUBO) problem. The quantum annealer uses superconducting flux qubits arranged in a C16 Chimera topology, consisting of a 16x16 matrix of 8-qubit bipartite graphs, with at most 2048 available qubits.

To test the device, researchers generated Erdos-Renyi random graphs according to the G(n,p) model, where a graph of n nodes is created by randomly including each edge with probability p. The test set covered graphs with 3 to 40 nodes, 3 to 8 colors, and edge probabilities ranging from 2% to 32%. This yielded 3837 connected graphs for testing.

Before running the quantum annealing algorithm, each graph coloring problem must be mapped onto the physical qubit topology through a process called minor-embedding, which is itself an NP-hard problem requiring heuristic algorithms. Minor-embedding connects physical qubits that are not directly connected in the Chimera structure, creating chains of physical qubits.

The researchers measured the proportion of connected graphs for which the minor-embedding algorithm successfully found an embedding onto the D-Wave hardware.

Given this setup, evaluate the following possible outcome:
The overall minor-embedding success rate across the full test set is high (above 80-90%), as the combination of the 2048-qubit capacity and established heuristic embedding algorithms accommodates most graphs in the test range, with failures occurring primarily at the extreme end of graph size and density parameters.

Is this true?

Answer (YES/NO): NO